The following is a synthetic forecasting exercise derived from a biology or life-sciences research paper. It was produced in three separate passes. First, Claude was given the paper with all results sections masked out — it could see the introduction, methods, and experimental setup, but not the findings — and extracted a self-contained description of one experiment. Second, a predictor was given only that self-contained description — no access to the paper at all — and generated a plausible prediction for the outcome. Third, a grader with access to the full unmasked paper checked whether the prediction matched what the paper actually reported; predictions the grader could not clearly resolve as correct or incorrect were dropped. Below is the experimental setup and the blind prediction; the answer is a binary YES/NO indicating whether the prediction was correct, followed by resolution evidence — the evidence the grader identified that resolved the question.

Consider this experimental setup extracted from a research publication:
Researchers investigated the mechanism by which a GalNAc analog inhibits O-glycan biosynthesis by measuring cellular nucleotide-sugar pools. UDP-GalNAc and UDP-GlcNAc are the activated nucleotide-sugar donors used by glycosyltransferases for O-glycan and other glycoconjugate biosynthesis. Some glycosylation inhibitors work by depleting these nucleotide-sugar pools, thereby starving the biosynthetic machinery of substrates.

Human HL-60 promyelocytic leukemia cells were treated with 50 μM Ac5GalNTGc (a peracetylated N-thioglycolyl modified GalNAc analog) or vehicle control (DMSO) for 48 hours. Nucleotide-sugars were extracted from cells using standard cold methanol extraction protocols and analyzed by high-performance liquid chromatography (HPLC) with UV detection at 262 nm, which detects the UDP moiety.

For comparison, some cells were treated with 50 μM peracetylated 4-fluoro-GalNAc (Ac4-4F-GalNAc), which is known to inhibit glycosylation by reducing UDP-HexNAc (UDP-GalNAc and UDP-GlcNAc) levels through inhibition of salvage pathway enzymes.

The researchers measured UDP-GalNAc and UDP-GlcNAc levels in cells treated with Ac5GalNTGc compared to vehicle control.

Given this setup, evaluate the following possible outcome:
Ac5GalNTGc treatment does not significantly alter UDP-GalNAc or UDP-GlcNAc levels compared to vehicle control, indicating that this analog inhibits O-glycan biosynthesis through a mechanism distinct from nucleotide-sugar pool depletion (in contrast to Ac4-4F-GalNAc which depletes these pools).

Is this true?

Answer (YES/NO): YES